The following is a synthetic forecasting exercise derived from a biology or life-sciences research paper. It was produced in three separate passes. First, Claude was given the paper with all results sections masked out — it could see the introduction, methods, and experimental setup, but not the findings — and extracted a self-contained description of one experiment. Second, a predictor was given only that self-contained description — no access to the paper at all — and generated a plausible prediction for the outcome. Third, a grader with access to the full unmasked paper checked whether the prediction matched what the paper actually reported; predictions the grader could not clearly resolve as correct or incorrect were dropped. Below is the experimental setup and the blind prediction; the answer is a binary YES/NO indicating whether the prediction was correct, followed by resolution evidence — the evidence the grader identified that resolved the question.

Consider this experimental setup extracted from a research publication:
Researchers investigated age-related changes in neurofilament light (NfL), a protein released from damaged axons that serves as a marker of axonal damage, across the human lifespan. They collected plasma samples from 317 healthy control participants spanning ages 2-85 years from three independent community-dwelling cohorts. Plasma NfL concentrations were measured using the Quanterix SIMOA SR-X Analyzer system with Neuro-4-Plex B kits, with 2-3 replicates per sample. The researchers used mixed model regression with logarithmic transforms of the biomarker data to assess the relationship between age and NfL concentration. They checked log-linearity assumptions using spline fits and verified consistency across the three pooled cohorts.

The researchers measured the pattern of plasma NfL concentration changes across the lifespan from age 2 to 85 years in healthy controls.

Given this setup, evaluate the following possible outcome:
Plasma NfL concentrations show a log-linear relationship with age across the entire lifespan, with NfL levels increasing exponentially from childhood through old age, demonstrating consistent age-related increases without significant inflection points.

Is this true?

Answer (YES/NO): YES